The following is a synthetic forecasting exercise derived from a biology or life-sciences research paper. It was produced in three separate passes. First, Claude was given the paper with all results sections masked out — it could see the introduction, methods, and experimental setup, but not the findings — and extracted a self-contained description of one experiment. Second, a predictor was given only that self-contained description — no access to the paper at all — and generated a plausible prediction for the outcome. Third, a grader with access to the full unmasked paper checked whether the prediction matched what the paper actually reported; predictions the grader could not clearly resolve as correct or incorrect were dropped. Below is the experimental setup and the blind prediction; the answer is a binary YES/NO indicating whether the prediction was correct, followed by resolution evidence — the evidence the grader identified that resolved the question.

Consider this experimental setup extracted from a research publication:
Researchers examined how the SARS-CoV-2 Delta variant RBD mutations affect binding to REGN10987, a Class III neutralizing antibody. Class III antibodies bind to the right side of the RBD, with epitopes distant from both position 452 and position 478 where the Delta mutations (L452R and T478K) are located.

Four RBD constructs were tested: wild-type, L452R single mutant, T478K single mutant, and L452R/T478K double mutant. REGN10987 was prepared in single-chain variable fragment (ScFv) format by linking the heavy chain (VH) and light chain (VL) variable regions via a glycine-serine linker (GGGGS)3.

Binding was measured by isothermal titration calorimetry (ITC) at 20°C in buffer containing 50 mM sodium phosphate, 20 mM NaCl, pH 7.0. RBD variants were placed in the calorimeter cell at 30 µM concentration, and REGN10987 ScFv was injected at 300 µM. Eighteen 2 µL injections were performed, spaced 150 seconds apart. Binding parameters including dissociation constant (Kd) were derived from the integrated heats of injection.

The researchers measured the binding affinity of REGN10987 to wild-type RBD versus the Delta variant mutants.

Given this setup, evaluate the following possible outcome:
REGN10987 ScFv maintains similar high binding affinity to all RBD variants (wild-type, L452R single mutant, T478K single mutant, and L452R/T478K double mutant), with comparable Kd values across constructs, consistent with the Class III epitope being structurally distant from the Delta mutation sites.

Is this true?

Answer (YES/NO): NO